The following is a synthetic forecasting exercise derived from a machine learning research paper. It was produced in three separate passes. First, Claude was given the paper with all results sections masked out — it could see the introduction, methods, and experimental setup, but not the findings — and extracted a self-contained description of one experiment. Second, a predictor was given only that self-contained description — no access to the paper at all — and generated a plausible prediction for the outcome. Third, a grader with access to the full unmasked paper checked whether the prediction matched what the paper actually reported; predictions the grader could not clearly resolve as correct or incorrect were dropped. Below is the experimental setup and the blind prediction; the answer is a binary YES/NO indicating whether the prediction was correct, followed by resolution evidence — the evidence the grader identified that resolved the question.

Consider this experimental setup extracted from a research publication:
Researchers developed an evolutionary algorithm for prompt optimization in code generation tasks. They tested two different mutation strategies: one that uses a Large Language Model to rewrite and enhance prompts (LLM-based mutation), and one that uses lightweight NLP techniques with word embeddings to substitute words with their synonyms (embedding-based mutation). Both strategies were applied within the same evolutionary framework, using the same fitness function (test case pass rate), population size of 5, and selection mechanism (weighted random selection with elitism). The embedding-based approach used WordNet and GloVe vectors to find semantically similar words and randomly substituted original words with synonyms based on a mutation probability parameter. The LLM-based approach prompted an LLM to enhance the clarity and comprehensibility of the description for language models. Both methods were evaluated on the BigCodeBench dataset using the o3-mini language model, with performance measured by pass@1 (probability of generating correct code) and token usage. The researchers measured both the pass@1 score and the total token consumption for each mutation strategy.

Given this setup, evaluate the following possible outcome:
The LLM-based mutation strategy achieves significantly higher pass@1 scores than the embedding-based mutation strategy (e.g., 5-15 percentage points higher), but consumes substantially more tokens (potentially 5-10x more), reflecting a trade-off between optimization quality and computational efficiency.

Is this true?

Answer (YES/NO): NO